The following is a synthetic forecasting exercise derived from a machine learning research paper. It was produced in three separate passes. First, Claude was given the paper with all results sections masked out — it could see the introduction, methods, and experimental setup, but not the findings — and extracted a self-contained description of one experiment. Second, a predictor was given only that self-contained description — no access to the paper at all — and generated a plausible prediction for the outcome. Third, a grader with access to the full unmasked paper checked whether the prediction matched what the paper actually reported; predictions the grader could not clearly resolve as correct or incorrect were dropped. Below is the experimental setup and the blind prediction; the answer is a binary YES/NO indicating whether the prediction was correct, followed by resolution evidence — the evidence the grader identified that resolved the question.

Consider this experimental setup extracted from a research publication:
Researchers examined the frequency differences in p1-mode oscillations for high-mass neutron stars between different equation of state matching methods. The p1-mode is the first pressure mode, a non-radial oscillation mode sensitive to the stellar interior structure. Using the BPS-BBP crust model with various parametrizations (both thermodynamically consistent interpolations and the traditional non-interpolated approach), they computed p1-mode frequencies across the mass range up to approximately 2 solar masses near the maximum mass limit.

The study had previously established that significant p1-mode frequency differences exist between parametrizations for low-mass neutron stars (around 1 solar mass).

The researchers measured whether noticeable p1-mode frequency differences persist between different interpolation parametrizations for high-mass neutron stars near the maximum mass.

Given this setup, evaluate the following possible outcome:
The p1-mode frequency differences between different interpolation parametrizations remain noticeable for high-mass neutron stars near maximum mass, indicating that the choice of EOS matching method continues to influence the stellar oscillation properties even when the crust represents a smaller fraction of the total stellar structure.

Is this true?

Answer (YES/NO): NO